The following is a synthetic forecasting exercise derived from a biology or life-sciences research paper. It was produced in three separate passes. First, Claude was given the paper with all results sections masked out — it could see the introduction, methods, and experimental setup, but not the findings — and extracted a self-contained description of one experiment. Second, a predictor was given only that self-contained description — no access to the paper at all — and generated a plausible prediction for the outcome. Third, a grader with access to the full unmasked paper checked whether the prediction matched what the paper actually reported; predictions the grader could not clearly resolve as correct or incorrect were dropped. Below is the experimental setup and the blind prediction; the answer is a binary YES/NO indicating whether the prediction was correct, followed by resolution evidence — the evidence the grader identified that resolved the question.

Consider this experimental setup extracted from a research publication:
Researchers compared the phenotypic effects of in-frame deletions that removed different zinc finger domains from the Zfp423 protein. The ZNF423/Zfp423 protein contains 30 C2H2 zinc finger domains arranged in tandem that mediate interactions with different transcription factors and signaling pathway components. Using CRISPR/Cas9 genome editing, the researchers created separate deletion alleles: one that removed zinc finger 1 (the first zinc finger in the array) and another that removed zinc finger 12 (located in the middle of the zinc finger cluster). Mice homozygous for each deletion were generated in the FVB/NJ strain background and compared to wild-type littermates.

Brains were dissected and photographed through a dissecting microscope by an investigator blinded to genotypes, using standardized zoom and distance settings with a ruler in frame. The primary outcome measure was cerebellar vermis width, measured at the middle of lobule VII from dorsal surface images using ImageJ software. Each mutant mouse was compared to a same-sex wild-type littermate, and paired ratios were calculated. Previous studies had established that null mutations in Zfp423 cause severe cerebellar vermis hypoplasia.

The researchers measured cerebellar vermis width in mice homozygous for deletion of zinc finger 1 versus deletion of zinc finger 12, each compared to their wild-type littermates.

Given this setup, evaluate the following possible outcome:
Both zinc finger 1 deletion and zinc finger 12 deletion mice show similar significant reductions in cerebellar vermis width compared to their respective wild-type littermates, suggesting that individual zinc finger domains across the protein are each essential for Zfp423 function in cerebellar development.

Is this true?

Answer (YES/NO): NO